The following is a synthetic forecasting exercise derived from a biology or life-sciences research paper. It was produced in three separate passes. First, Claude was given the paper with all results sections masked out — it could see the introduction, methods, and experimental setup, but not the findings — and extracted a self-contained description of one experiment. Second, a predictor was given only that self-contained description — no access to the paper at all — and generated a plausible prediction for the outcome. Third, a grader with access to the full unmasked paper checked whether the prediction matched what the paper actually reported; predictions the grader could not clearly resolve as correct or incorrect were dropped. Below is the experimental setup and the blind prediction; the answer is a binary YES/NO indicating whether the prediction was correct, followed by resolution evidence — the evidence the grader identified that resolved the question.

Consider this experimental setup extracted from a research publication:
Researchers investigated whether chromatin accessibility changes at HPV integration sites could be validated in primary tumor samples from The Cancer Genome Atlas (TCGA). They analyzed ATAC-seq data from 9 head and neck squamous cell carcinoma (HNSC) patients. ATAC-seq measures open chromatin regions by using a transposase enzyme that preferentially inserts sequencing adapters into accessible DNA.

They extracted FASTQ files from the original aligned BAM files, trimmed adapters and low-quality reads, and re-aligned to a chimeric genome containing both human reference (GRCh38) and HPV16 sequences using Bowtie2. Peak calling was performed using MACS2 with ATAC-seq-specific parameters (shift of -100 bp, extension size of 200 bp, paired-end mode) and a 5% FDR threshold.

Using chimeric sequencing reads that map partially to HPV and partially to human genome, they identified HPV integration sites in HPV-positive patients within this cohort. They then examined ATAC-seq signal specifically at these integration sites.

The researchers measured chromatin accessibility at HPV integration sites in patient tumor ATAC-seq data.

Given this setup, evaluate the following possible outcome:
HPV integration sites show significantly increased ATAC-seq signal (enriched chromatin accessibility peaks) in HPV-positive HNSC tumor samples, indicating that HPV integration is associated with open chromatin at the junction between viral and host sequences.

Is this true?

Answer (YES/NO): YES